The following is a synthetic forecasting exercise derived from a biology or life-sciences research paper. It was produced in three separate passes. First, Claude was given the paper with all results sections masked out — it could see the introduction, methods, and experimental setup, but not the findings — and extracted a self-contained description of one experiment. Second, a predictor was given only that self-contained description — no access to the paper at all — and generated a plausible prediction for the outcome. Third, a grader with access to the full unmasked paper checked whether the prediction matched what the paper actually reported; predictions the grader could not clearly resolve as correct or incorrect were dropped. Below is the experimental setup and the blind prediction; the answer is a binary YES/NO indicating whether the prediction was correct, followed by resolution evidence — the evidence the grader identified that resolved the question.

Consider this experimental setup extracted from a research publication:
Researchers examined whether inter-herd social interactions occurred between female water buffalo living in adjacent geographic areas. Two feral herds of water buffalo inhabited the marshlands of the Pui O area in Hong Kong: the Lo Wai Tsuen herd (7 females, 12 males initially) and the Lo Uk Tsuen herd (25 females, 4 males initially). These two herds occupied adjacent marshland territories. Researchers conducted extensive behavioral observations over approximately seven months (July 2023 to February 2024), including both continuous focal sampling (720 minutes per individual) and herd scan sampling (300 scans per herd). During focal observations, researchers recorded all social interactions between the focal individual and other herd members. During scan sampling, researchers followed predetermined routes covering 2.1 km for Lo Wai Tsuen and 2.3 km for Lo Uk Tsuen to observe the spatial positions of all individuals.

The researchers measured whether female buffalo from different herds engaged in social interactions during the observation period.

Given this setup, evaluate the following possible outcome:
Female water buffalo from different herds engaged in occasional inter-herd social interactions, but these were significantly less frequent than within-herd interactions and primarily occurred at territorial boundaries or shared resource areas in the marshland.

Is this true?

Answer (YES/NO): NO